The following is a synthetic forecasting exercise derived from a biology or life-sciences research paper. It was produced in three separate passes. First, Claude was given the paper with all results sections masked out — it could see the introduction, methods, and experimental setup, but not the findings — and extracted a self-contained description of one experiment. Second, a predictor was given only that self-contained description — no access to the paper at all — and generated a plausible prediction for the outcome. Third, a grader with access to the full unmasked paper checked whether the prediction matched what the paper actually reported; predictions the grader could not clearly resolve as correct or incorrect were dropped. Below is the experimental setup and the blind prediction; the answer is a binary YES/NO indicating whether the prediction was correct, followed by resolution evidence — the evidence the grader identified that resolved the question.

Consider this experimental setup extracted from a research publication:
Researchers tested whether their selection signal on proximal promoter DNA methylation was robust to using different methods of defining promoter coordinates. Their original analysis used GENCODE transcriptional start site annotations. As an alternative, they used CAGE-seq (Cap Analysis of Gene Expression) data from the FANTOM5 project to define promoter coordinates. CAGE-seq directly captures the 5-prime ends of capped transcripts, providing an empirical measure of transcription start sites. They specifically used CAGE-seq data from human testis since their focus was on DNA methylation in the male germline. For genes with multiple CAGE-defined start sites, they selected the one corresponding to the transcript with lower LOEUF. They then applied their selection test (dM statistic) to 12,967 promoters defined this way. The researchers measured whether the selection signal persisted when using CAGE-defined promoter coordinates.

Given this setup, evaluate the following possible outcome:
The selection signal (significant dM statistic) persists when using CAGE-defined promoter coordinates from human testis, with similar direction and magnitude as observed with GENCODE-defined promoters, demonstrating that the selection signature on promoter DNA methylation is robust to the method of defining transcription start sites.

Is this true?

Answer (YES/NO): YES